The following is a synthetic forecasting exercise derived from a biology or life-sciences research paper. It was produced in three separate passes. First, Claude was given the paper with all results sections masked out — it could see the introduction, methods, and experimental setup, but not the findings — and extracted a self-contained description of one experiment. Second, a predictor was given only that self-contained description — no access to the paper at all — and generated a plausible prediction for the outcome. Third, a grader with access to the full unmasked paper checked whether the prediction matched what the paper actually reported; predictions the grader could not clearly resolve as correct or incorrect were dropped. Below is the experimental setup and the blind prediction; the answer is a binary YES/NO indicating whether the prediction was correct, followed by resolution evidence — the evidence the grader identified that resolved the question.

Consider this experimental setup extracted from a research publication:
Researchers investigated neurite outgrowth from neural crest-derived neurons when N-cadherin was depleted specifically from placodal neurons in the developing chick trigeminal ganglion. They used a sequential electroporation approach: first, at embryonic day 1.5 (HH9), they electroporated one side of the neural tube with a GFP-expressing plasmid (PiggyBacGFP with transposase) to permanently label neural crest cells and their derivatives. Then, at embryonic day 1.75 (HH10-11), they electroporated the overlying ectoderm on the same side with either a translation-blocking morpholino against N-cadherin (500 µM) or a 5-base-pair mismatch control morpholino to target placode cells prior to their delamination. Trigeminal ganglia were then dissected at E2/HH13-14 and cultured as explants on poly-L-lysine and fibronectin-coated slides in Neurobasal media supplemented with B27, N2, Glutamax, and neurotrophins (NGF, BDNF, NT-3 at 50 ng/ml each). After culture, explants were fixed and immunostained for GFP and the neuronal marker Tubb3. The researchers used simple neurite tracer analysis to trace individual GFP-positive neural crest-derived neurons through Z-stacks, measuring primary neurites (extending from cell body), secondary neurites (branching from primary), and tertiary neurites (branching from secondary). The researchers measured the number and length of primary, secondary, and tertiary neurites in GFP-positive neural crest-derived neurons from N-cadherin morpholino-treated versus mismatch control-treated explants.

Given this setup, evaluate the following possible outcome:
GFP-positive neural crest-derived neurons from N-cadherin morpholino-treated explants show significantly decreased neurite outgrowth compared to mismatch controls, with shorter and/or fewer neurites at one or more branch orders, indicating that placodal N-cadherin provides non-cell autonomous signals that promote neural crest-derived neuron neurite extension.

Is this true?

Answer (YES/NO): YES